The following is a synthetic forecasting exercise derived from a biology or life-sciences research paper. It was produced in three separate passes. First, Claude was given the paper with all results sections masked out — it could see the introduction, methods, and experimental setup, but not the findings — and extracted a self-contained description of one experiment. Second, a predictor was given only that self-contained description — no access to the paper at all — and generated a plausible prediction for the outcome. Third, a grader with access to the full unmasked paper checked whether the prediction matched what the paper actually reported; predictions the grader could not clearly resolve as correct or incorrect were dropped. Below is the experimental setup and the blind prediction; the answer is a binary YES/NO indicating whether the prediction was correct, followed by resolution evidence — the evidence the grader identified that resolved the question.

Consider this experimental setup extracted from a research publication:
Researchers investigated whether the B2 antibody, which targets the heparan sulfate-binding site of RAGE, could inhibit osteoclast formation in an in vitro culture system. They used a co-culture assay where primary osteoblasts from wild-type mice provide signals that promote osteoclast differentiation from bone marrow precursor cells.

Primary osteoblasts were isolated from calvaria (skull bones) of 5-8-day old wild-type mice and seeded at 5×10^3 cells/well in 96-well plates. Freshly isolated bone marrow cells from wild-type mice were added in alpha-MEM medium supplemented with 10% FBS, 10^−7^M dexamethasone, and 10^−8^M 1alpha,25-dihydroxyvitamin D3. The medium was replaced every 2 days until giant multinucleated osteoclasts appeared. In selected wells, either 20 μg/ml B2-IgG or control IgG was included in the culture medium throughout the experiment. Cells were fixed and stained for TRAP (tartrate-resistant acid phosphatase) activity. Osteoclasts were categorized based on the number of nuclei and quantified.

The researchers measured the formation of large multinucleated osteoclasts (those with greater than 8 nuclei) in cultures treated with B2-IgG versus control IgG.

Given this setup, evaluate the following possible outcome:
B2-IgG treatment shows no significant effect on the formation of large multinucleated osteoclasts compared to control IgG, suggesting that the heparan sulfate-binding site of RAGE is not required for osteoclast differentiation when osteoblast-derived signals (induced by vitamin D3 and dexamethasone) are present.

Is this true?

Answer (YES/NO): NO